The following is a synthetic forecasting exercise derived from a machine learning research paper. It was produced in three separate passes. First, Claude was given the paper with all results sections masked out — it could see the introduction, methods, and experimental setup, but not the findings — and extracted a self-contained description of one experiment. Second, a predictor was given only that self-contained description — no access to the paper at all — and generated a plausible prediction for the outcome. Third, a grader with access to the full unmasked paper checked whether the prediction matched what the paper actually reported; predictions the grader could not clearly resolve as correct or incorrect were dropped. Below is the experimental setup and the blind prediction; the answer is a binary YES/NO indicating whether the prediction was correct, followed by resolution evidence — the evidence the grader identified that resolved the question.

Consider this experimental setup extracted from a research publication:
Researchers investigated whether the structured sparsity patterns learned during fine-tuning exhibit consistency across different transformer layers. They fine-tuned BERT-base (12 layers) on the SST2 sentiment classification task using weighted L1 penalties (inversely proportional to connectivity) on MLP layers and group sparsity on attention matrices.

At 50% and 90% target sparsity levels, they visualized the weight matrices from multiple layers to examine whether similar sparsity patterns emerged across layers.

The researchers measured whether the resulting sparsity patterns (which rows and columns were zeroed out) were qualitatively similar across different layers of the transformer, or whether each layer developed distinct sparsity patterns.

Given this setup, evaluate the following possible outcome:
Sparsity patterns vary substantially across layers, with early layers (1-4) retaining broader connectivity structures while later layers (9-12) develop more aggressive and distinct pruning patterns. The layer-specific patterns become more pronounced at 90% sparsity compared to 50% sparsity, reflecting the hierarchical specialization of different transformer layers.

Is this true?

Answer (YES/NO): NO